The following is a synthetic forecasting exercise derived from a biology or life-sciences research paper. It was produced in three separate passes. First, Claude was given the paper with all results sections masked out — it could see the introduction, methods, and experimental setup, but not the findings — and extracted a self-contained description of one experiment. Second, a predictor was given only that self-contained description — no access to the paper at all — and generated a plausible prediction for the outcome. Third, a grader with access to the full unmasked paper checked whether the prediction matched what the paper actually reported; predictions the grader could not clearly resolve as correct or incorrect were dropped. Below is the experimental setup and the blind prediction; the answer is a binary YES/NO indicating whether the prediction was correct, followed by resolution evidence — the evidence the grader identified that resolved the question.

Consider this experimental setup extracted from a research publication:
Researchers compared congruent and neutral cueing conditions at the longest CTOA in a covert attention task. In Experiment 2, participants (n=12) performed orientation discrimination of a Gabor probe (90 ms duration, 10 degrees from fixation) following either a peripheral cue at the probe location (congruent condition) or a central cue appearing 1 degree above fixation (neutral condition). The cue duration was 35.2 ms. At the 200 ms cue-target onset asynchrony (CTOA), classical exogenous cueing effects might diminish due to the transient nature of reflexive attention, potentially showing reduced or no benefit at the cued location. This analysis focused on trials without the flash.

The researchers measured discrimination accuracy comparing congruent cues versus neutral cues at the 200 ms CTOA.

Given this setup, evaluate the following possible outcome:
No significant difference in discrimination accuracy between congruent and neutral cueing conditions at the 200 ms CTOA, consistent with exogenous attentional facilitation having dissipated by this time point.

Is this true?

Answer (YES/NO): NO